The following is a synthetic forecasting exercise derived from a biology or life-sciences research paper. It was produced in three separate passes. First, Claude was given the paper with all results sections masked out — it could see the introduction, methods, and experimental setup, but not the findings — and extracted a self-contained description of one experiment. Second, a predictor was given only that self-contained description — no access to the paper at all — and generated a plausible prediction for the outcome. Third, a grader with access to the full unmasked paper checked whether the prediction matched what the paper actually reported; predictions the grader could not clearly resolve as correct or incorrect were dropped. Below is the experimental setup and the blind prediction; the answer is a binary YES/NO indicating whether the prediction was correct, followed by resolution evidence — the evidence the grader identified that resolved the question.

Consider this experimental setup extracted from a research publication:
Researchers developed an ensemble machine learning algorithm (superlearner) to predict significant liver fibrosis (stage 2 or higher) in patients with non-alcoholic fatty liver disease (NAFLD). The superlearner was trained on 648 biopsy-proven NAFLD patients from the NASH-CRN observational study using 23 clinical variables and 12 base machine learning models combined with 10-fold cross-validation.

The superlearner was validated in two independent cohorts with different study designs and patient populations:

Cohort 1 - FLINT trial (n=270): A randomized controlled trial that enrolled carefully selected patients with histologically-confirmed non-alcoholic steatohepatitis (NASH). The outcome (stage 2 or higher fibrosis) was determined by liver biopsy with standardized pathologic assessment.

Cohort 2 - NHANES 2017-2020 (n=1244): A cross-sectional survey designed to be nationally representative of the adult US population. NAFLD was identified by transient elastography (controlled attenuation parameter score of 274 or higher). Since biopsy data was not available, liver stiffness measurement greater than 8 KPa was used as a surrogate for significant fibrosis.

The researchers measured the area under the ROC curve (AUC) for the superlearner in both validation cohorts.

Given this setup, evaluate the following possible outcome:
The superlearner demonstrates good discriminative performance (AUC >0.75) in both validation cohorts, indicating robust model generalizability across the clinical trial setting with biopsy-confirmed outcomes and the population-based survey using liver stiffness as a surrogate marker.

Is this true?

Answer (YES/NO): NO